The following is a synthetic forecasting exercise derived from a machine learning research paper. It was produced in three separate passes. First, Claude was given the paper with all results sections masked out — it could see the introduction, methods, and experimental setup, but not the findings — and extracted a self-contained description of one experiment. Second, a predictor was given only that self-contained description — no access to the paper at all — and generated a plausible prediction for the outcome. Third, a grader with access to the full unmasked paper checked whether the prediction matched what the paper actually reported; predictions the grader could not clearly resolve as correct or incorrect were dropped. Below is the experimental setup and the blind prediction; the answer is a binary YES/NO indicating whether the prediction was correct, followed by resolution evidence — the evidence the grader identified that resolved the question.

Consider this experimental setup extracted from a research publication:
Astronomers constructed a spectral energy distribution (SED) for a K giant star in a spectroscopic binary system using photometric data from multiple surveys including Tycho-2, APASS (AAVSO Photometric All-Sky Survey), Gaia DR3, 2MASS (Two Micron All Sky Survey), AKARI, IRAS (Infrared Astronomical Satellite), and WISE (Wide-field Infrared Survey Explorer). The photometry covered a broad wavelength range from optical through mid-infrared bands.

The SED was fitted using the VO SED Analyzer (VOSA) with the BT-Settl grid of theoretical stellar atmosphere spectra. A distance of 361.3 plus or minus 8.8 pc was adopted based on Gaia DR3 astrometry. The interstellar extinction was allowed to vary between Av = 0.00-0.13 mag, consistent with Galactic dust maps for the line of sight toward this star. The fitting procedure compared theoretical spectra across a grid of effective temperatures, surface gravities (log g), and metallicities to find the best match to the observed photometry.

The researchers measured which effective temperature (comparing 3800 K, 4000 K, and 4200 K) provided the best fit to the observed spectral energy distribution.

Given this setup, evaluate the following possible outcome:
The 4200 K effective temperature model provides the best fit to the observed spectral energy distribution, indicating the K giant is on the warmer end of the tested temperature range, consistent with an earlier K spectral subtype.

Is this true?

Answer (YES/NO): NO